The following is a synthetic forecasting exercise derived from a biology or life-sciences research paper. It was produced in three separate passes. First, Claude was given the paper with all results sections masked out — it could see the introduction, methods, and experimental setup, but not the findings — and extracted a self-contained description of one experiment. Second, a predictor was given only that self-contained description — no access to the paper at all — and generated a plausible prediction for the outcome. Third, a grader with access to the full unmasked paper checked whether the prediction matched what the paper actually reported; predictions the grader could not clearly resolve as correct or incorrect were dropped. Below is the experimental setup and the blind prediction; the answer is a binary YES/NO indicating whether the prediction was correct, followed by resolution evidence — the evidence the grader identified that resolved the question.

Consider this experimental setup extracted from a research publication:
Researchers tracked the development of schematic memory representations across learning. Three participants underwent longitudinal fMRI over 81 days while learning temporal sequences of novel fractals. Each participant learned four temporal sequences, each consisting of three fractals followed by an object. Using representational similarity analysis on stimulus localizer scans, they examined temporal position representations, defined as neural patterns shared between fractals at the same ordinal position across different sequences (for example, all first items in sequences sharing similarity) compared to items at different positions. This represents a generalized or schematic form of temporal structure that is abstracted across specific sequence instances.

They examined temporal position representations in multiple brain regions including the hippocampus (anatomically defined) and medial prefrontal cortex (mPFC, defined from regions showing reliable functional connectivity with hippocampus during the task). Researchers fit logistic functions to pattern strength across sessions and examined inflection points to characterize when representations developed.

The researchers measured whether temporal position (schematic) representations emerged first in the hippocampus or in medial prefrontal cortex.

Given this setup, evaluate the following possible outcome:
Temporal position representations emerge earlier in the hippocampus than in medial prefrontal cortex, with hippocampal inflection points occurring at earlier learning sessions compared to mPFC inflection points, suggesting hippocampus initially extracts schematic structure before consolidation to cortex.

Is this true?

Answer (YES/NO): NO